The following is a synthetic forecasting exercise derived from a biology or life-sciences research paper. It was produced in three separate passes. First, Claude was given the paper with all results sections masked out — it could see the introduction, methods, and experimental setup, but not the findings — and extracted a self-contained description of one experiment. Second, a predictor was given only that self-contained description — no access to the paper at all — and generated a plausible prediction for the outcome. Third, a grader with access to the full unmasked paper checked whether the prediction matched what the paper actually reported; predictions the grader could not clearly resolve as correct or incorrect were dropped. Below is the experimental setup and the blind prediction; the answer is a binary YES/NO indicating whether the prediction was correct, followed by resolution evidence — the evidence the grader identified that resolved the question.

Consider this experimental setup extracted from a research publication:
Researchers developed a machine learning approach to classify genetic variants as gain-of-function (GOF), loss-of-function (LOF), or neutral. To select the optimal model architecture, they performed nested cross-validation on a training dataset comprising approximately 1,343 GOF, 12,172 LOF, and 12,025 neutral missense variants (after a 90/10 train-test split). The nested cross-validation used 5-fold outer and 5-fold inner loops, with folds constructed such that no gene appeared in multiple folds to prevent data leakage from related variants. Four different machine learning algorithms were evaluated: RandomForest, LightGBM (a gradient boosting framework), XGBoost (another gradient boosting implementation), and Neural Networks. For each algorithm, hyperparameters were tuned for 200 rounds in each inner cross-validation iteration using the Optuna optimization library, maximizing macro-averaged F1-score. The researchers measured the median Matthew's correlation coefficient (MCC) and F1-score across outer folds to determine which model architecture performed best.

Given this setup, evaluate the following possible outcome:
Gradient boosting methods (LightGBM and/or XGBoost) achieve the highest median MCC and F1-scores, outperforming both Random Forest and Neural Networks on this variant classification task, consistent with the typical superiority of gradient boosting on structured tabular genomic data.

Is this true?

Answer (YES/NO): YES